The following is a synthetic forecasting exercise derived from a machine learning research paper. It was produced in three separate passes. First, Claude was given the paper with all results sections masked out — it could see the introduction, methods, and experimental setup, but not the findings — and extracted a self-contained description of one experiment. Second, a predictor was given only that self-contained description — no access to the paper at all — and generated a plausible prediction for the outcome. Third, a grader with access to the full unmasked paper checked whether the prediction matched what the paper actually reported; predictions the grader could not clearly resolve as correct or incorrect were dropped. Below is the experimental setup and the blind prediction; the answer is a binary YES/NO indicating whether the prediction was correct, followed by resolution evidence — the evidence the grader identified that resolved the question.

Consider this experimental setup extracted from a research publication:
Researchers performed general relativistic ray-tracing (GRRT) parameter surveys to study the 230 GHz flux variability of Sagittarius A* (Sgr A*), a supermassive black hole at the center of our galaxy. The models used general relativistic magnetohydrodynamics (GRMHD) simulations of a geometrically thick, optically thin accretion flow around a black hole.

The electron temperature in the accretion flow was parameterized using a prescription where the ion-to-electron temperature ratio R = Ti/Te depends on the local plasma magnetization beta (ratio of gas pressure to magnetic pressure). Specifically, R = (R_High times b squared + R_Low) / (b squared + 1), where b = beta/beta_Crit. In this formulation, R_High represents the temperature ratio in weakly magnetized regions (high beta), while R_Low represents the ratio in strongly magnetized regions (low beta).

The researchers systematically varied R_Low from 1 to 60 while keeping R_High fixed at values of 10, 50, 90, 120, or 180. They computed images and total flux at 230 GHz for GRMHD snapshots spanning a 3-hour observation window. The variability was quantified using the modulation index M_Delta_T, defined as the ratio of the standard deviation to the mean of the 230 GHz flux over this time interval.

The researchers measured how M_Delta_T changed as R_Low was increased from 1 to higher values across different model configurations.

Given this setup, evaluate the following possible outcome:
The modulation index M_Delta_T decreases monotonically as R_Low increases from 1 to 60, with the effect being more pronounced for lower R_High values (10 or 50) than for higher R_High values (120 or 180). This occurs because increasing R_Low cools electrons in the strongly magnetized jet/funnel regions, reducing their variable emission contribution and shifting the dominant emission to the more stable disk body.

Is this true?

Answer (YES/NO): NO